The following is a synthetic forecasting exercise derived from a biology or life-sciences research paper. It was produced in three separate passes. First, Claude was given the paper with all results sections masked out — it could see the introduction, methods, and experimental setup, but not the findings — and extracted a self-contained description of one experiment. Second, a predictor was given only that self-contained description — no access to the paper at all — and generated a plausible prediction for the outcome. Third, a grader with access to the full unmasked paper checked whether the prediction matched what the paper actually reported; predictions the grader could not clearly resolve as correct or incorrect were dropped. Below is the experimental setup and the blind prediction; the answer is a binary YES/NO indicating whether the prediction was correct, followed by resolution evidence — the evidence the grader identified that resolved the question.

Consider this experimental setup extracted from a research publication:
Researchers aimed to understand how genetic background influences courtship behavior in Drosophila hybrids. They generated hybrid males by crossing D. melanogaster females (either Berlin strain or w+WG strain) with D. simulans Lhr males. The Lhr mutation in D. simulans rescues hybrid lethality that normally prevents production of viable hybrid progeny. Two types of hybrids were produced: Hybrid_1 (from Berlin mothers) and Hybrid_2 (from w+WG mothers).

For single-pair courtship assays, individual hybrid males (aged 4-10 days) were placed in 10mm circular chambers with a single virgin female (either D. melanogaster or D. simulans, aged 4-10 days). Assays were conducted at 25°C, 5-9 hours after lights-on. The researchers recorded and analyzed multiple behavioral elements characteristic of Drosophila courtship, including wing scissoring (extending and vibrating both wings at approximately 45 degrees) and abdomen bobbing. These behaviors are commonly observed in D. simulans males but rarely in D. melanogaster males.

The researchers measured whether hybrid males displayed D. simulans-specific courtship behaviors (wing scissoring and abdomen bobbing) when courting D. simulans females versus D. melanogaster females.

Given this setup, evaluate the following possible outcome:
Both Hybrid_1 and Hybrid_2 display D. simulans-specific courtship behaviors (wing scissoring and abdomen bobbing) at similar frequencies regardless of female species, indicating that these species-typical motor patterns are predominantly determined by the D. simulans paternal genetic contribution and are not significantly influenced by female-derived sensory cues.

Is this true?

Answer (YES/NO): NO